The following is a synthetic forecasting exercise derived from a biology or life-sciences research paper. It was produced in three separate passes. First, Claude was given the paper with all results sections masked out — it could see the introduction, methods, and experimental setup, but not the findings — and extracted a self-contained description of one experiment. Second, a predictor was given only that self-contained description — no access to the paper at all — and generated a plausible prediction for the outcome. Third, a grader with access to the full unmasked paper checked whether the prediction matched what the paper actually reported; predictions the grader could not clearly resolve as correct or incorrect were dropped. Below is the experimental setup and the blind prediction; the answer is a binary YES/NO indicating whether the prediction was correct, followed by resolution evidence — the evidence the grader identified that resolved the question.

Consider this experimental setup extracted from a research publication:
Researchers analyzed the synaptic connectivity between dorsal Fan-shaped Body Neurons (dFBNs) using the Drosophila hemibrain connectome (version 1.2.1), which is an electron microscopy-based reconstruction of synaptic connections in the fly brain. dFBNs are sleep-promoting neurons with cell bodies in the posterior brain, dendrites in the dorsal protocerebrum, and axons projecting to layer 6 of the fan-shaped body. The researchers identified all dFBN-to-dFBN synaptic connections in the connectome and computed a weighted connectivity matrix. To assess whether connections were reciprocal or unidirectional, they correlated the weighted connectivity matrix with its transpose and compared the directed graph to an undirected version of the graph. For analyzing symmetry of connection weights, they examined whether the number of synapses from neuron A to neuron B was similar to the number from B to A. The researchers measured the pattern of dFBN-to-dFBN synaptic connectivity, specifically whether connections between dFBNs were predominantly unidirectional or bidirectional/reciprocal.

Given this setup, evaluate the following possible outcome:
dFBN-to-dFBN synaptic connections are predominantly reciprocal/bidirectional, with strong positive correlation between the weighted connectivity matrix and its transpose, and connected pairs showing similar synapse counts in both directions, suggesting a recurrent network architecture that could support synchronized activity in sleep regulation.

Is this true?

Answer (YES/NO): YES